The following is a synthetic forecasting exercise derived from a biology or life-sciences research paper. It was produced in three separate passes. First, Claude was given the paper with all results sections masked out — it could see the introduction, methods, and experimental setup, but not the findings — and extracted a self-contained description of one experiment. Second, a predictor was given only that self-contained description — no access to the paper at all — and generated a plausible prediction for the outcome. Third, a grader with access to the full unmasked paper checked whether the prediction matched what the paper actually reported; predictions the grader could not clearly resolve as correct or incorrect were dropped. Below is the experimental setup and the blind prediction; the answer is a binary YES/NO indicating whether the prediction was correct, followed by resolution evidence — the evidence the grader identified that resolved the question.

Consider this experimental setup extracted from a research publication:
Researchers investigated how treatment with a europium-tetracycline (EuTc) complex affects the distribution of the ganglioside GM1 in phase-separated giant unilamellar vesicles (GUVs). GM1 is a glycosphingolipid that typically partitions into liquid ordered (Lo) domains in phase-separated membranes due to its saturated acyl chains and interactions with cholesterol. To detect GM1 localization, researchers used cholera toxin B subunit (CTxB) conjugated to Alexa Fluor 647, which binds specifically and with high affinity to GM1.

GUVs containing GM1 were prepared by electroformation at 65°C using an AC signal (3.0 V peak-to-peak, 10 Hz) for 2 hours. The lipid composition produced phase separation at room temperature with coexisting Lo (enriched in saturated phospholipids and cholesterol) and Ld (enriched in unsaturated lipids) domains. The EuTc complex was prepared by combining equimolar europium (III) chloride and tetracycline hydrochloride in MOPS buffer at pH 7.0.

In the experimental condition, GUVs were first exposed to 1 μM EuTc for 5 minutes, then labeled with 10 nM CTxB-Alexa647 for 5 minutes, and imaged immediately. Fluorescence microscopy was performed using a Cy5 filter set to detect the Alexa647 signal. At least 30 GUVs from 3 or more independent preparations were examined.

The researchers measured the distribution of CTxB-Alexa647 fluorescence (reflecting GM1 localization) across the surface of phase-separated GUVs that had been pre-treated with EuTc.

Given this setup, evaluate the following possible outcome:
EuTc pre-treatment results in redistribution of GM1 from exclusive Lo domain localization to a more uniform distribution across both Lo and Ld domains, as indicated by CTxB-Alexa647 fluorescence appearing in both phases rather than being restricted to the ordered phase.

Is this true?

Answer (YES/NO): NO